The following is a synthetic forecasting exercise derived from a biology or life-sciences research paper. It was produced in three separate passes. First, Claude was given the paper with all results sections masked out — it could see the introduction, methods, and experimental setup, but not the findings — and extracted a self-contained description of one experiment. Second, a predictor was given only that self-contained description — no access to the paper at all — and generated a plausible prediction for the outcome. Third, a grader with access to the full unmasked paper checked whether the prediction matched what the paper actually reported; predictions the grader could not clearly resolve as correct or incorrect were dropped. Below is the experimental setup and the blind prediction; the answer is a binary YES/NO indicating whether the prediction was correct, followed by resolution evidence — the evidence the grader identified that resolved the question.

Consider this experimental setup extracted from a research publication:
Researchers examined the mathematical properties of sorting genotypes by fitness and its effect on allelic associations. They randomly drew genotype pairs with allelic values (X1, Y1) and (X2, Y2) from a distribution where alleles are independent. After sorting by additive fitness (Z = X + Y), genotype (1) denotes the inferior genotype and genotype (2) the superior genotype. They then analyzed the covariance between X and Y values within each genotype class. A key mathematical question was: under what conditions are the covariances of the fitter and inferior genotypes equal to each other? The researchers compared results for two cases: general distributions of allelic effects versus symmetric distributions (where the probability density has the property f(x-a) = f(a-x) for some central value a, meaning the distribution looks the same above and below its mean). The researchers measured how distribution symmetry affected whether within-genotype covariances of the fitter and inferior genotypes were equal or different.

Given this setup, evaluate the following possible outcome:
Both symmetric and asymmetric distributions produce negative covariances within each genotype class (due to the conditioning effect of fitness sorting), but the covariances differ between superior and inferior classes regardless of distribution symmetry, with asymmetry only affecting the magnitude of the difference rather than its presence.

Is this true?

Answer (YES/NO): NO